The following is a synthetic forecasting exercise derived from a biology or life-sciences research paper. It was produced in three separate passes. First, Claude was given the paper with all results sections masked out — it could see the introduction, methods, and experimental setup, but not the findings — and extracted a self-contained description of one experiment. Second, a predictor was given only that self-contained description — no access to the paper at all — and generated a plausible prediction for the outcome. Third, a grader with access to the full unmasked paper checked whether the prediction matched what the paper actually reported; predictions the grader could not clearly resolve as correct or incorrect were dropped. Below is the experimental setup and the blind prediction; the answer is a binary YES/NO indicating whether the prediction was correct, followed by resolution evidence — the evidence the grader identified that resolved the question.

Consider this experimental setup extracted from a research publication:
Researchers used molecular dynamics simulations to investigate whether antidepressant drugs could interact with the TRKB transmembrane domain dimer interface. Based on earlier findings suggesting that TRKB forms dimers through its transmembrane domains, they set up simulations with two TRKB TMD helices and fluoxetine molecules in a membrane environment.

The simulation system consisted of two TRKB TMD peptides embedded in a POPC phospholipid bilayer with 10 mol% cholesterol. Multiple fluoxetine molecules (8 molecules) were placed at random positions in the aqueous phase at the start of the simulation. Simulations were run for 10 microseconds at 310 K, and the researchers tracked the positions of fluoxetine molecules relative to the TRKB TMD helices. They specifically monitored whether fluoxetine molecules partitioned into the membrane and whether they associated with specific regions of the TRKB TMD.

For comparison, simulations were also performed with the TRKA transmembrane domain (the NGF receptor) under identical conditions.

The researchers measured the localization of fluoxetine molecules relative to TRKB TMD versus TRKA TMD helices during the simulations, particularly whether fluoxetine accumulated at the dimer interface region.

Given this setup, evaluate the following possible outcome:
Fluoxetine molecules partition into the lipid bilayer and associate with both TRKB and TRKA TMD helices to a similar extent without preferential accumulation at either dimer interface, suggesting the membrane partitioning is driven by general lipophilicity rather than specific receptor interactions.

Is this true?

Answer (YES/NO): NO